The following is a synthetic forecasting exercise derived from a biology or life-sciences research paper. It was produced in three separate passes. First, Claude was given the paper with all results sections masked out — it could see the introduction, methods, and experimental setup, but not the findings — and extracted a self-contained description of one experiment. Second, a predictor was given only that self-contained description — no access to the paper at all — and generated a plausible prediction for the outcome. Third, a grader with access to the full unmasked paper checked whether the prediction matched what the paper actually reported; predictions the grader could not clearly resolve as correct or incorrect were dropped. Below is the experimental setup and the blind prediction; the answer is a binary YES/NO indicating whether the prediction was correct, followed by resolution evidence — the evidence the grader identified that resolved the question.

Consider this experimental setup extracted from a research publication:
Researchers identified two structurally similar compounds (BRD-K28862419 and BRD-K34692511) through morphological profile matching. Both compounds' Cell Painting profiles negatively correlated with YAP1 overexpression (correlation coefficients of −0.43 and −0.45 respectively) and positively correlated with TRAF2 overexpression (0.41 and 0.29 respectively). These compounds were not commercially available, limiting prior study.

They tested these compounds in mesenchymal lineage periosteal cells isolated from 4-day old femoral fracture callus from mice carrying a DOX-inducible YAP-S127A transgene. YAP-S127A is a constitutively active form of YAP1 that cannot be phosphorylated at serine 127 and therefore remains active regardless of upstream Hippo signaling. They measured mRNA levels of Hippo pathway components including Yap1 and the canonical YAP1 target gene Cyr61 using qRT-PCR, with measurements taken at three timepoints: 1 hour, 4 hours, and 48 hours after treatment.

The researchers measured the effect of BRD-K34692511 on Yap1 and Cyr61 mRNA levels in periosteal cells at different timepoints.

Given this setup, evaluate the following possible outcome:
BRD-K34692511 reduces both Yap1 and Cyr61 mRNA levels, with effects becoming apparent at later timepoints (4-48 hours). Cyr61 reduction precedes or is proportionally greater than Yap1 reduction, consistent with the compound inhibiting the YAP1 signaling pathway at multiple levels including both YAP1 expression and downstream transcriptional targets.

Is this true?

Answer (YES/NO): NO